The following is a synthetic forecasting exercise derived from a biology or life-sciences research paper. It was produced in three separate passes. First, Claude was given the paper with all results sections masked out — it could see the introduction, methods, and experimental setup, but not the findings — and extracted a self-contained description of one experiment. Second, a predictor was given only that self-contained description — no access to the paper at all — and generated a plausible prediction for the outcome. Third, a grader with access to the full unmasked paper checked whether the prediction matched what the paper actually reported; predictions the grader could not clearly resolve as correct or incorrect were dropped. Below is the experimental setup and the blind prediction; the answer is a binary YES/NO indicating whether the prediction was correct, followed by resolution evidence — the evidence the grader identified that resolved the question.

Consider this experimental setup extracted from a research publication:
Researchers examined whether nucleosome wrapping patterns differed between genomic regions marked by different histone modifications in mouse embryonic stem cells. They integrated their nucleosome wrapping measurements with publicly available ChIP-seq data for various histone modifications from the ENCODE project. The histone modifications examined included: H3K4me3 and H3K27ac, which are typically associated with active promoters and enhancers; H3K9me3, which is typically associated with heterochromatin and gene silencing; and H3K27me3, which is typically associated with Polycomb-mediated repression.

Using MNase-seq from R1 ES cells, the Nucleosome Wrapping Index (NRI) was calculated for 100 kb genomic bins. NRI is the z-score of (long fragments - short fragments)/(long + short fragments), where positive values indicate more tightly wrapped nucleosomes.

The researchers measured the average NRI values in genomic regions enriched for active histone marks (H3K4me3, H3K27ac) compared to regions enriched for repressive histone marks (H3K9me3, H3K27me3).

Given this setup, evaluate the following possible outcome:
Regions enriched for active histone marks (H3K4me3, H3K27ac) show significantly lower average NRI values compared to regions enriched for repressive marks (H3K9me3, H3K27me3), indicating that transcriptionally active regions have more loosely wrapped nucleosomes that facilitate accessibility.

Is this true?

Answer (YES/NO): NO